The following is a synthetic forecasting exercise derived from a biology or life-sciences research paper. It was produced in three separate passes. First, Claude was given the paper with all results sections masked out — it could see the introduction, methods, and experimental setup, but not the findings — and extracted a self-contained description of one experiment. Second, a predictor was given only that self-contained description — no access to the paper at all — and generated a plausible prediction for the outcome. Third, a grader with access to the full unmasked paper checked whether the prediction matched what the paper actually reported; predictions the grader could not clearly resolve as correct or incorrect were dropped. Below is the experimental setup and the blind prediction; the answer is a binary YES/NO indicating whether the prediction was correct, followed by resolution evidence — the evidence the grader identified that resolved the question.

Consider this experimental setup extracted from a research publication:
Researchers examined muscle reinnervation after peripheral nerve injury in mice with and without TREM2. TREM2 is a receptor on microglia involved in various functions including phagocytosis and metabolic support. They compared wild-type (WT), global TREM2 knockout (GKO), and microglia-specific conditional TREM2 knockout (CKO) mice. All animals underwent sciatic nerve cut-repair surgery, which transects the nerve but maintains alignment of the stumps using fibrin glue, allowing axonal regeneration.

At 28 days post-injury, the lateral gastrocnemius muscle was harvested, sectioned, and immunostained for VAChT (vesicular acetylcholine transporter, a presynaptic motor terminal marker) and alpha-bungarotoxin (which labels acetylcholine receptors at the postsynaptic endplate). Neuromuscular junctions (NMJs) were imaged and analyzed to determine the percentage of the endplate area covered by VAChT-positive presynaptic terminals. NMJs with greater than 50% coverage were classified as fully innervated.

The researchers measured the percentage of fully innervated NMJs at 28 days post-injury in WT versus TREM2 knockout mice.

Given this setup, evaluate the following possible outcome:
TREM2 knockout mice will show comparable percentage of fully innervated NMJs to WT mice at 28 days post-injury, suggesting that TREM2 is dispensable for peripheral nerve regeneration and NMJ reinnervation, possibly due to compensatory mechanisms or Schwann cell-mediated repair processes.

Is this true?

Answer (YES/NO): NO